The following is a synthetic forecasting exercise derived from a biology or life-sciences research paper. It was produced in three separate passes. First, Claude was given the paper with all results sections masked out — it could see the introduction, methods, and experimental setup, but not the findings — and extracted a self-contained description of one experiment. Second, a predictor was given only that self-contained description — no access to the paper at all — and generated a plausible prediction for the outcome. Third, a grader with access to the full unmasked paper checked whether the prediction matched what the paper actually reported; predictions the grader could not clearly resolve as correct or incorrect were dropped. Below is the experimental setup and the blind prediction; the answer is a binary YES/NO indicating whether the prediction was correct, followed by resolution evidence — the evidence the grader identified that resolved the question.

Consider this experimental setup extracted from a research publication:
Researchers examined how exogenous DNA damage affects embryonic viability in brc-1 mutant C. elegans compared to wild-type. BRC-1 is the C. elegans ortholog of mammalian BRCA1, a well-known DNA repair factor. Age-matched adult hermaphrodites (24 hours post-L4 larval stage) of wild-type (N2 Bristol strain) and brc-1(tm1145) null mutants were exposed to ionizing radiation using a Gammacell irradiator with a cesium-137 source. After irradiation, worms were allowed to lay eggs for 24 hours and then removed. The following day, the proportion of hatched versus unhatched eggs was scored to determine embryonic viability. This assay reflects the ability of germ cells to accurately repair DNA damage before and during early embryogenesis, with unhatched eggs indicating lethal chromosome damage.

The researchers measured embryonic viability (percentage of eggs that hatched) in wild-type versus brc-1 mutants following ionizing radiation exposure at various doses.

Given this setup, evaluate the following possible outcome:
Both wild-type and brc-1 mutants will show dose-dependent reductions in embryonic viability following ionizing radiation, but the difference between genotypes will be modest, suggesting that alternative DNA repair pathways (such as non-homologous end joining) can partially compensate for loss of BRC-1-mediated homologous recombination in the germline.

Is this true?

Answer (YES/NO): NO